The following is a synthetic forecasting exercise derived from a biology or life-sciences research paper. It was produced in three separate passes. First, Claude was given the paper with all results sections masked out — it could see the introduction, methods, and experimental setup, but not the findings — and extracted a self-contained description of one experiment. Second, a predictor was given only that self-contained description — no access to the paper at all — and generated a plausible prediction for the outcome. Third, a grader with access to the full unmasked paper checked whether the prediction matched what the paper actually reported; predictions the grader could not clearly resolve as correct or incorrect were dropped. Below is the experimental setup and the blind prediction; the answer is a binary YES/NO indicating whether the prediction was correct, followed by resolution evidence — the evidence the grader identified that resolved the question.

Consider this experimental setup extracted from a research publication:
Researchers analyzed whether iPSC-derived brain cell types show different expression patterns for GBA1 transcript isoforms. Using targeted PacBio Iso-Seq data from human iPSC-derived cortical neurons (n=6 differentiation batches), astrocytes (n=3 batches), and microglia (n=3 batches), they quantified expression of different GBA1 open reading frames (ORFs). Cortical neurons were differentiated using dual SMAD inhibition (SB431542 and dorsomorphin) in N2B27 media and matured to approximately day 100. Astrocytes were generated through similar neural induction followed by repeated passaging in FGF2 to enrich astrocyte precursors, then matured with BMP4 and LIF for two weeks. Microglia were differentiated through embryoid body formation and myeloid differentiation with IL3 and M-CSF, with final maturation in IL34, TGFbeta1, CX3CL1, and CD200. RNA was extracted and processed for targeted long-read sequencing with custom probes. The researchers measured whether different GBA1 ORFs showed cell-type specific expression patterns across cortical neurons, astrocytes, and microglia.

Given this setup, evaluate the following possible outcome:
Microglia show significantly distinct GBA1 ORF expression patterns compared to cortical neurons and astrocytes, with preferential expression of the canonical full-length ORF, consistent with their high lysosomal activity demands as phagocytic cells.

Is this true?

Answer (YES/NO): YES